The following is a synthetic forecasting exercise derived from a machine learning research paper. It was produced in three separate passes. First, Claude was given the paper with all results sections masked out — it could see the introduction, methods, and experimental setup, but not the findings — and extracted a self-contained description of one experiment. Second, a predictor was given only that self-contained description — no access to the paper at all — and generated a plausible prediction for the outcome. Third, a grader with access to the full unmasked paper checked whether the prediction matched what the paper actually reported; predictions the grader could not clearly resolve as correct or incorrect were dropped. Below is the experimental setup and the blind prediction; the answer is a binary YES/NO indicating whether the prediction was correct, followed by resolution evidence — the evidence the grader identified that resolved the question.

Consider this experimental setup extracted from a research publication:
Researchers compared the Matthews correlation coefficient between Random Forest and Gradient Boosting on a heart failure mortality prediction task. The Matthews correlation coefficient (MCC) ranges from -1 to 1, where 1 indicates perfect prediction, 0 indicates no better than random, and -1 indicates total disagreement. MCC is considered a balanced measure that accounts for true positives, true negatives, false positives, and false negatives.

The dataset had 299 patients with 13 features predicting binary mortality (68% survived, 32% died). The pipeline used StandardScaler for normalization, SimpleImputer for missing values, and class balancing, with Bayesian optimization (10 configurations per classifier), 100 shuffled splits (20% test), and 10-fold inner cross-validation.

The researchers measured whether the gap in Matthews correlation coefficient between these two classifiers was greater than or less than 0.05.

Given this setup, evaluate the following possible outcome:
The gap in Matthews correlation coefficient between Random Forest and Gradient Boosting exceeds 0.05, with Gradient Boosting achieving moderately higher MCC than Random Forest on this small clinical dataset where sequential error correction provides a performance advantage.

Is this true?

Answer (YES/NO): NO